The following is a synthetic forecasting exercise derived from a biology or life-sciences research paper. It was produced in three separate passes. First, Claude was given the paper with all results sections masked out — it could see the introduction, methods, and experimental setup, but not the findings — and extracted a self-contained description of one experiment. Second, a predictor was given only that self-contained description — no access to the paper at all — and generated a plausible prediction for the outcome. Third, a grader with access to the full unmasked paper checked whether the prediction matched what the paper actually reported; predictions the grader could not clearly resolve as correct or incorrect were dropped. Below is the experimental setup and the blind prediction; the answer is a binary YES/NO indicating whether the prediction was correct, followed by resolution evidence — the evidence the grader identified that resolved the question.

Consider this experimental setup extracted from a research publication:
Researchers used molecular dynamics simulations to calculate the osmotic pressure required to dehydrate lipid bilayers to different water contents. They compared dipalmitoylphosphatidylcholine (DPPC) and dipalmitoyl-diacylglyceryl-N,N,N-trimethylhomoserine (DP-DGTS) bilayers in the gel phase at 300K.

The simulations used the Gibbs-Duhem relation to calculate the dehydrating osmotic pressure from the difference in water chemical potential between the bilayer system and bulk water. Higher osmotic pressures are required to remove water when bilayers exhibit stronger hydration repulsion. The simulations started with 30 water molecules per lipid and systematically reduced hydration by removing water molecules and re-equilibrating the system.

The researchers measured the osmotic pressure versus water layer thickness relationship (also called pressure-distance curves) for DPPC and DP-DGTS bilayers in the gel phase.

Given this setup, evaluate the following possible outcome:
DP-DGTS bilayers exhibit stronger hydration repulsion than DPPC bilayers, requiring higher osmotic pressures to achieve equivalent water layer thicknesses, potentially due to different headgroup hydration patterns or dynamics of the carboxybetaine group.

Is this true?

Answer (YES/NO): YES